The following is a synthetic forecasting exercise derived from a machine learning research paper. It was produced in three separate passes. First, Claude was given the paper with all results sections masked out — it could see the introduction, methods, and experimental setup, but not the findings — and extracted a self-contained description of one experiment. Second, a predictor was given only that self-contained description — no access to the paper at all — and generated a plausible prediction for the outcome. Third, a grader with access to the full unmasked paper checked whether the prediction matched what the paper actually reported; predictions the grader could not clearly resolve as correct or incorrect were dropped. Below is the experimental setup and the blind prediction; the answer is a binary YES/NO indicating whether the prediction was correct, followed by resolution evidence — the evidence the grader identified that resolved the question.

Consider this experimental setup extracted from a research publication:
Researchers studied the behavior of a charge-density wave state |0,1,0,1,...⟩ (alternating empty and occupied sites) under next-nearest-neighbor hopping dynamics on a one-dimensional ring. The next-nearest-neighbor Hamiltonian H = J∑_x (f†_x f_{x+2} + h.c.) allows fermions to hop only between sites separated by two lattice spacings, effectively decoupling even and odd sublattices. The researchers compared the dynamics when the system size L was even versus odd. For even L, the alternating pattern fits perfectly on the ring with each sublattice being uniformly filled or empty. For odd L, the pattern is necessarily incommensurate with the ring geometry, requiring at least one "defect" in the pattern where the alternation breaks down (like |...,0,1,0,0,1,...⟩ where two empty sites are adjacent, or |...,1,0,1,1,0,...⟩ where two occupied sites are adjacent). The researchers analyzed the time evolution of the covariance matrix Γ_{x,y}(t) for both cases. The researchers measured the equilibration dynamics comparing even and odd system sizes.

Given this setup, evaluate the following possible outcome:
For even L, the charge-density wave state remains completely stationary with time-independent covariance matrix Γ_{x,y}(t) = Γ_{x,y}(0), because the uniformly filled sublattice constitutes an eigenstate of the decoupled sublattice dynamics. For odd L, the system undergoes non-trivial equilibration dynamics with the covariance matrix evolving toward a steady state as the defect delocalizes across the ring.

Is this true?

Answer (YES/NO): YES